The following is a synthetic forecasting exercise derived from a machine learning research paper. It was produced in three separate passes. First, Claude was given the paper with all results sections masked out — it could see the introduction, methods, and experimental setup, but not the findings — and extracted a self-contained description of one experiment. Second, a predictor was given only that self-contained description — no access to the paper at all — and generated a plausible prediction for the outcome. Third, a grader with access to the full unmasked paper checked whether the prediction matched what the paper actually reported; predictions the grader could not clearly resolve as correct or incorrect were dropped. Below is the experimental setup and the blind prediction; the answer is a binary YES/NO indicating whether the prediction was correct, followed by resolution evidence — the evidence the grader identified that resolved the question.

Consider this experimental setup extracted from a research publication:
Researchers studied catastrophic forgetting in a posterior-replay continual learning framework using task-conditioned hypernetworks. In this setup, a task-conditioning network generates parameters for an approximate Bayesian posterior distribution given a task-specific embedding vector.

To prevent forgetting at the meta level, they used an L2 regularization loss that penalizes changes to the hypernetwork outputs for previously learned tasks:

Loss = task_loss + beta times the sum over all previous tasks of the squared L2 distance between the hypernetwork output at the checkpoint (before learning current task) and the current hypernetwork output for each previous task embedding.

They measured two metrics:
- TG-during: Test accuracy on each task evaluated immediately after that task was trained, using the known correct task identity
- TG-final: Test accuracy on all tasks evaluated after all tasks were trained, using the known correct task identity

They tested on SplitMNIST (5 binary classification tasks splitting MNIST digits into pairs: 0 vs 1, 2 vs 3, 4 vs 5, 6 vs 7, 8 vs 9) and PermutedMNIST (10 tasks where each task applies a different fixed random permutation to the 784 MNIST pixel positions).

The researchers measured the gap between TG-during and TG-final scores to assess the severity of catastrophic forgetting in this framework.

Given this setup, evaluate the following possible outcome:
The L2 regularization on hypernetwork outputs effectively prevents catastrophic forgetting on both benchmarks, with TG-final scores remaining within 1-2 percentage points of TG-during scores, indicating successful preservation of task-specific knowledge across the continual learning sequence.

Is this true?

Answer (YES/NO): YES